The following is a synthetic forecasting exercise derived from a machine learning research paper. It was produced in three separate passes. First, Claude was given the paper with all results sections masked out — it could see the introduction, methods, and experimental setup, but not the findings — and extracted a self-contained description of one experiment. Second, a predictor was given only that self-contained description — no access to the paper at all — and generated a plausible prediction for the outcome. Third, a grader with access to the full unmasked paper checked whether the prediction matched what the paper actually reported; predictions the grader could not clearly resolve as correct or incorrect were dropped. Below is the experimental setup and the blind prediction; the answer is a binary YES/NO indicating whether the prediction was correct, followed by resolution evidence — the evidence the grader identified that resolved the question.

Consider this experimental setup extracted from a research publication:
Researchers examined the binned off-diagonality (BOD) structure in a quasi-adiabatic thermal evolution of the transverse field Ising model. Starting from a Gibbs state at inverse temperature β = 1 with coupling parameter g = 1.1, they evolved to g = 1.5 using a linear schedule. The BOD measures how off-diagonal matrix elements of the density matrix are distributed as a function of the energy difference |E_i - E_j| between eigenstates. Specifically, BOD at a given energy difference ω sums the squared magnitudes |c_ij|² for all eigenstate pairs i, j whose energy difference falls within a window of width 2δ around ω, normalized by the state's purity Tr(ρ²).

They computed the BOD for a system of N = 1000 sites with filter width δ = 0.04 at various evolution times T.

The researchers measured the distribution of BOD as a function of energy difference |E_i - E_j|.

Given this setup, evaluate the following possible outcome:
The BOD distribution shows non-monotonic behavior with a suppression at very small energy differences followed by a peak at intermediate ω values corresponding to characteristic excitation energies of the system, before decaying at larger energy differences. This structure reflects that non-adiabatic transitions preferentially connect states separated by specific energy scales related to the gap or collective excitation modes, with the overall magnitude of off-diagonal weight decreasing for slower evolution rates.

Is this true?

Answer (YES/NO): NO